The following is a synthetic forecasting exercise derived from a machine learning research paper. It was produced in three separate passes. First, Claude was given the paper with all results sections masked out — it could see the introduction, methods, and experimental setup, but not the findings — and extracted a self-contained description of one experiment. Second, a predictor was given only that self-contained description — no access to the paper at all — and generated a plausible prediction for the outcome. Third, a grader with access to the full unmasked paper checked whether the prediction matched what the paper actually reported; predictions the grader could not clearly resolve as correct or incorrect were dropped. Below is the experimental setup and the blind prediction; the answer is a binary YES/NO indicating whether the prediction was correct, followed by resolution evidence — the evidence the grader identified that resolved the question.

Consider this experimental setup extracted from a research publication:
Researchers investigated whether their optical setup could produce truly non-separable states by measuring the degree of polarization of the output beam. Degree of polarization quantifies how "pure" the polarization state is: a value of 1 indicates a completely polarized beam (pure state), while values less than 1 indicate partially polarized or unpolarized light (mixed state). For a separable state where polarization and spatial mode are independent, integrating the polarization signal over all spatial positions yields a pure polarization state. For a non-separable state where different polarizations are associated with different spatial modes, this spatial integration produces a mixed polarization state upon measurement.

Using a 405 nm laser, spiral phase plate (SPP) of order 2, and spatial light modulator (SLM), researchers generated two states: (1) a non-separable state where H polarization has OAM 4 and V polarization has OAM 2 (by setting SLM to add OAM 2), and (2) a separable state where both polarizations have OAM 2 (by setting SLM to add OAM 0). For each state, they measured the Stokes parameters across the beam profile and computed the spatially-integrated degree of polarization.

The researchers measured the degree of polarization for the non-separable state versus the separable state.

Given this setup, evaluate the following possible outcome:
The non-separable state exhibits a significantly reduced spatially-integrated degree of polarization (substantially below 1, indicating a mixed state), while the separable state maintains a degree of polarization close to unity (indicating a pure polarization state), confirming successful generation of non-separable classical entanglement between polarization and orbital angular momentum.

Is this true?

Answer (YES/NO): YES